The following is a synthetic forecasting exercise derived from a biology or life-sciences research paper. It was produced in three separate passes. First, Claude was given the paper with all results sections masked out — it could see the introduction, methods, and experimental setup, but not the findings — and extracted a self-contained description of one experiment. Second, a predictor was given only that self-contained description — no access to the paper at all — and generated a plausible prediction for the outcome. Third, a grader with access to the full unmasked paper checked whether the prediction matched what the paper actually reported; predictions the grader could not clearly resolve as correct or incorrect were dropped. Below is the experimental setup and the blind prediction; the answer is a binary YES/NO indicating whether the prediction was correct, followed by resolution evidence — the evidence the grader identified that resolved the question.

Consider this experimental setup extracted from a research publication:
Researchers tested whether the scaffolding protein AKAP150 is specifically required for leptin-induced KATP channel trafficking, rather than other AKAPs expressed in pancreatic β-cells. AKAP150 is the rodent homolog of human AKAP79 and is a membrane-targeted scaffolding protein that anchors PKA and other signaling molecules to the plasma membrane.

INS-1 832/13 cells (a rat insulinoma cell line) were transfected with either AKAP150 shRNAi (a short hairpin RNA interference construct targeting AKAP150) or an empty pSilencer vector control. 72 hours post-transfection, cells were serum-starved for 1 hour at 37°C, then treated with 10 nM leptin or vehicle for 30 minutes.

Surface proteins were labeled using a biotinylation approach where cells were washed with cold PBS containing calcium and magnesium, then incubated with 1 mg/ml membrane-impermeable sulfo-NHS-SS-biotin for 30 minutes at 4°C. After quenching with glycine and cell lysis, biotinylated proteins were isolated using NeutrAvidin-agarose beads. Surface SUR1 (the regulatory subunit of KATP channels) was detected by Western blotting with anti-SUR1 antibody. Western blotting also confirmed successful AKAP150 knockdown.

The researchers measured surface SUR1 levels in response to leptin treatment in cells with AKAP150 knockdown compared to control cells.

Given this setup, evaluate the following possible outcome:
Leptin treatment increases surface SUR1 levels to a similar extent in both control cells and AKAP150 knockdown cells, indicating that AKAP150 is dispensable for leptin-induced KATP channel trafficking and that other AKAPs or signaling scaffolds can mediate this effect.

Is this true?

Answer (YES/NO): NO